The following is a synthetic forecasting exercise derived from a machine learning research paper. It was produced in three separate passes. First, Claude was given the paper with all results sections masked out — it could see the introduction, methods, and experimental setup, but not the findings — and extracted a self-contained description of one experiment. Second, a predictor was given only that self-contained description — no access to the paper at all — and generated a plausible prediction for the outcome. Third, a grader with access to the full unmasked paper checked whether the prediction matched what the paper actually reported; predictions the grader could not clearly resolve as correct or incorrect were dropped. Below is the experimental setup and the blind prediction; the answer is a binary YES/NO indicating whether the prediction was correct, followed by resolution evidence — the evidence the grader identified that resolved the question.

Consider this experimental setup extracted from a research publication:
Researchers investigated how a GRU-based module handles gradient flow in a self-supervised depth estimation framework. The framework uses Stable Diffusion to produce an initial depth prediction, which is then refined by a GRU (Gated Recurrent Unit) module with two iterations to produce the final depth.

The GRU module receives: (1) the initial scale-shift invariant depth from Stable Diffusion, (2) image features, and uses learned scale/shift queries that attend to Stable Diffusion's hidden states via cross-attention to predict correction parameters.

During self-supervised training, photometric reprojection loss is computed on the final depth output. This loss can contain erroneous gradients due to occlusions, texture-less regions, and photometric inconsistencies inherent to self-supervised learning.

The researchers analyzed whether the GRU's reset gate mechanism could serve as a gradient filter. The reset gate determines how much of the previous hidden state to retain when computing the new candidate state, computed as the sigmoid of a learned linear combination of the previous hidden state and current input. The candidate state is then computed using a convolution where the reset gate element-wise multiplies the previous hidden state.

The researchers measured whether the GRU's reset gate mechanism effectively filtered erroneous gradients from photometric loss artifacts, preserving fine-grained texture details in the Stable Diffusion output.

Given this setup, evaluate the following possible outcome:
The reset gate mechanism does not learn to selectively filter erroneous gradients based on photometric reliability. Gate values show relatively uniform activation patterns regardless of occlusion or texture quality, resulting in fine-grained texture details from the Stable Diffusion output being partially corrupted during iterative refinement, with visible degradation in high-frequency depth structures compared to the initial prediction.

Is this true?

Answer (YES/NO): NO